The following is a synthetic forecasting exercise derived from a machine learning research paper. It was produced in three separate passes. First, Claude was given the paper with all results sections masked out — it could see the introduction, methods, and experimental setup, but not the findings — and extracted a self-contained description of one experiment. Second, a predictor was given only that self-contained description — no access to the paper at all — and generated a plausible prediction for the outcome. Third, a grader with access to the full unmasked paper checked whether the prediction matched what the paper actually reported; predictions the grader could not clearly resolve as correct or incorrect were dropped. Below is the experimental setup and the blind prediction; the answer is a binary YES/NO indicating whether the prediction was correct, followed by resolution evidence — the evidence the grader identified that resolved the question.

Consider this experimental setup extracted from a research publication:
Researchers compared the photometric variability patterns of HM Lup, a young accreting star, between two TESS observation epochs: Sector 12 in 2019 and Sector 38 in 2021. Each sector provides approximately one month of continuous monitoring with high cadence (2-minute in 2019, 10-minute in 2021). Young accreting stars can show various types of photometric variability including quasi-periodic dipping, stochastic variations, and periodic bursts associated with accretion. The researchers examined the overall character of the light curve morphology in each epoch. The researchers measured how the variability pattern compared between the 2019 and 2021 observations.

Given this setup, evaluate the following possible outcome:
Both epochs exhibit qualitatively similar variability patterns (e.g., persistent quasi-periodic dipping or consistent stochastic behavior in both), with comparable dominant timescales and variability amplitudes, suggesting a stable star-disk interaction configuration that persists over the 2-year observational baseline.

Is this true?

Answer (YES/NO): NO